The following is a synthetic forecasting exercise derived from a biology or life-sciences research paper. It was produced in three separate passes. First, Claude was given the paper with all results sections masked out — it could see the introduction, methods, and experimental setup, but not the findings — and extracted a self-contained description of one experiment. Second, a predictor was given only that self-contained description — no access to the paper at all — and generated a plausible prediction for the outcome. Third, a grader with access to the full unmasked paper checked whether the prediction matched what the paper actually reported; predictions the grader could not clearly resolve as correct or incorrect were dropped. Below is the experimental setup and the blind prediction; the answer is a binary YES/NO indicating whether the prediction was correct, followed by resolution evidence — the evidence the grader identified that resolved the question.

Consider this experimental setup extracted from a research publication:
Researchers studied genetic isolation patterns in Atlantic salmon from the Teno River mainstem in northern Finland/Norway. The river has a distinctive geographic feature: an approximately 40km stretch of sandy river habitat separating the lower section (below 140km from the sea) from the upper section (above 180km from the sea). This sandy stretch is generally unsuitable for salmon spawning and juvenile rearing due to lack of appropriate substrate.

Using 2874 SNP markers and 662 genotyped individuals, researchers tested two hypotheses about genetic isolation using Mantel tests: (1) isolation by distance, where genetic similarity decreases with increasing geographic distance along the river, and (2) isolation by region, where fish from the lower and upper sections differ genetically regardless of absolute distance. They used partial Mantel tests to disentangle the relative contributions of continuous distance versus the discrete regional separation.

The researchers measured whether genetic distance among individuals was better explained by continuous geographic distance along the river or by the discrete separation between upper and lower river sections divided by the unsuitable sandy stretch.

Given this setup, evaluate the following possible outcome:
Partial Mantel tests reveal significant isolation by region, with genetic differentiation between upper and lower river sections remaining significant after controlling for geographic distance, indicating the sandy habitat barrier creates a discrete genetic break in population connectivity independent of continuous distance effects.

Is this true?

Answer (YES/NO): NO